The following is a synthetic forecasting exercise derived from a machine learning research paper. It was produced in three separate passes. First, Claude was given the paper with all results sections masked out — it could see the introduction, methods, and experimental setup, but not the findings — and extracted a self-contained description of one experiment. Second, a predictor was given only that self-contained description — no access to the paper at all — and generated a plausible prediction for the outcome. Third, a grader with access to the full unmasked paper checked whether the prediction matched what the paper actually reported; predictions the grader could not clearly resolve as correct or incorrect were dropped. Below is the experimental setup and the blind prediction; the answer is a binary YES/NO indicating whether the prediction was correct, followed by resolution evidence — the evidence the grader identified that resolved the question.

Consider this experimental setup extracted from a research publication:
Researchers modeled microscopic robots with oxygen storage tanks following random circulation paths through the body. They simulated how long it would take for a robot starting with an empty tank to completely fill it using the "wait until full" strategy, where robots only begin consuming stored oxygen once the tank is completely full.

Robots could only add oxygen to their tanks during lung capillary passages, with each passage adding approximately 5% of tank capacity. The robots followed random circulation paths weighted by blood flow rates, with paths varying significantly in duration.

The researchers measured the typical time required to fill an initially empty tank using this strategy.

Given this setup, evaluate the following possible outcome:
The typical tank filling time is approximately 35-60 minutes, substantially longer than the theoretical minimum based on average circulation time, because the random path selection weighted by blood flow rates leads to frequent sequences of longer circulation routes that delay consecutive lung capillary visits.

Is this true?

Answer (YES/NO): NO